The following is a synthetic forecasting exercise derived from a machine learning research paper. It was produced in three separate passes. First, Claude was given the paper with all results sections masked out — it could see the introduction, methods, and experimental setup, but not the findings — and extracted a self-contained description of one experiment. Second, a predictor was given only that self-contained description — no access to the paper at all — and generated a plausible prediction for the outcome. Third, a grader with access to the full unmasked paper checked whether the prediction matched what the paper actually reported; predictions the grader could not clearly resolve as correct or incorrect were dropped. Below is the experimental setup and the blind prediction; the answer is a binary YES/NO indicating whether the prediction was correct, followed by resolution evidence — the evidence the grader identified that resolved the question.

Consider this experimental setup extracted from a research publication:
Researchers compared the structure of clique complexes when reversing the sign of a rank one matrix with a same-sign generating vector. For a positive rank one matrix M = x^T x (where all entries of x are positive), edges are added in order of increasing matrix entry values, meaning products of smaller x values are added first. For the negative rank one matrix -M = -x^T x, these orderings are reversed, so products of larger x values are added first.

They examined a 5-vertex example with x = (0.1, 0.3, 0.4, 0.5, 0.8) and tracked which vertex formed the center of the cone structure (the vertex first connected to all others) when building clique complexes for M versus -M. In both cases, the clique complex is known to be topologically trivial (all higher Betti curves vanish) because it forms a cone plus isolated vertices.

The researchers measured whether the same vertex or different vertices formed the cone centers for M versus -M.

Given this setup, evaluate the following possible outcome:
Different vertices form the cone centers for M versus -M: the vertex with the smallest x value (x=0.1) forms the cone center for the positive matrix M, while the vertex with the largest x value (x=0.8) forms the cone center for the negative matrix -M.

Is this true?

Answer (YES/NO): YES